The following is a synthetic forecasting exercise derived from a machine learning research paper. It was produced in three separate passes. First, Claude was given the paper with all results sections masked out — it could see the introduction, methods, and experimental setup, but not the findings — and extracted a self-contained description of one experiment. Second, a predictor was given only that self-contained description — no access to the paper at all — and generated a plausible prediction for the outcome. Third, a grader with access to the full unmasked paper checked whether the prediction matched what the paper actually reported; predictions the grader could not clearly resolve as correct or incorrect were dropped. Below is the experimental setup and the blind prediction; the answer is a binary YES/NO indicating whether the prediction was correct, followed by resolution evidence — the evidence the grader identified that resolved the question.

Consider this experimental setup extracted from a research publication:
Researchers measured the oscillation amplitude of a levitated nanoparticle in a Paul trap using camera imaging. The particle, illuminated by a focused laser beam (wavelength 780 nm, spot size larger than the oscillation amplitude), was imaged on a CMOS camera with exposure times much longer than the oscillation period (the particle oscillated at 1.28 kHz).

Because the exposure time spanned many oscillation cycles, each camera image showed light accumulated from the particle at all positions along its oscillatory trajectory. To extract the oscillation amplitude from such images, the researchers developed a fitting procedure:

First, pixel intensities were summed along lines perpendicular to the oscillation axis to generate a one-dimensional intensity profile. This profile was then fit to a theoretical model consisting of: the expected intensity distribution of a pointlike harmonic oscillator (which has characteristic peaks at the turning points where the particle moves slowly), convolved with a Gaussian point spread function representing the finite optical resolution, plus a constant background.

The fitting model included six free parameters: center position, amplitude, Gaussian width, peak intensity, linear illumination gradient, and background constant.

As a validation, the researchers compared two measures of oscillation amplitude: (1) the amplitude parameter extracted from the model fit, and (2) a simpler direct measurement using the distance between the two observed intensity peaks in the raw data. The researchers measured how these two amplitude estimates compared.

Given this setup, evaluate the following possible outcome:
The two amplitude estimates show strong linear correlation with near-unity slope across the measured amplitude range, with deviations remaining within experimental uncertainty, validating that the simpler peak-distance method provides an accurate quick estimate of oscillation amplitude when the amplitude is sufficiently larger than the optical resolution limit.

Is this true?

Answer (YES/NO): NO